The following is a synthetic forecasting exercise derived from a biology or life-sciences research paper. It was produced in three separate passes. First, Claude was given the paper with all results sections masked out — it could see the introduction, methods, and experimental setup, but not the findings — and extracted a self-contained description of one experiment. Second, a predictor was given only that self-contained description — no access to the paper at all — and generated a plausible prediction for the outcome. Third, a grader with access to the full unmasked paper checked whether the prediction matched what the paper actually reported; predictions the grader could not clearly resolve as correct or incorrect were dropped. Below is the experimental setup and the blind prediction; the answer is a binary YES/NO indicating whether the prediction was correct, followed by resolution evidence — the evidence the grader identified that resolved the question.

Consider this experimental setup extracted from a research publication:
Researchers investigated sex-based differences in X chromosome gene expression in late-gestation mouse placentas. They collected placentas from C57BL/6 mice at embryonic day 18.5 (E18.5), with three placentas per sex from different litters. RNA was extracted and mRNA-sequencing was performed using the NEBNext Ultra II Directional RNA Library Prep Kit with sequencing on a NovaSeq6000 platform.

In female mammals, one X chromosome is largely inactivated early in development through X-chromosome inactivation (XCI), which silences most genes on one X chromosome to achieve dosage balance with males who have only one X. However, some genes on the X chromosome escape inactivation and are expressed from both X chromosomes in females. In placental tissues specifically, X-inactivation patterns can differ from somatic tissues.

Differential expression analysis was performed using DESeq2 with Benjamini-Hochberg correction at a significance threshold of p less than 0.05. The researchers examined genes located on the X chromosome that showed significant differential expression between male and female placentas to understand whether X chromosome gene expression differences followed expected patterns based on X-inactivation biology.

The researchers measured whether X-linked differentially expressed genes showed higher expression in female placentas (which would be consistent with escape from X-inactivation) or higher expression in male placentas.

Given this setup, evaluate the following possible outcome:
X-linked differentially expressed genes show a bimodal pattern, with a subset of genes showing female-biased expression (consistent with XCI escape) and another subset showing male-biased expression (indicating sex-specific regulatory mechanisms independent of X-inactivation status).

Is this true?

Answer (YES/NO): NO